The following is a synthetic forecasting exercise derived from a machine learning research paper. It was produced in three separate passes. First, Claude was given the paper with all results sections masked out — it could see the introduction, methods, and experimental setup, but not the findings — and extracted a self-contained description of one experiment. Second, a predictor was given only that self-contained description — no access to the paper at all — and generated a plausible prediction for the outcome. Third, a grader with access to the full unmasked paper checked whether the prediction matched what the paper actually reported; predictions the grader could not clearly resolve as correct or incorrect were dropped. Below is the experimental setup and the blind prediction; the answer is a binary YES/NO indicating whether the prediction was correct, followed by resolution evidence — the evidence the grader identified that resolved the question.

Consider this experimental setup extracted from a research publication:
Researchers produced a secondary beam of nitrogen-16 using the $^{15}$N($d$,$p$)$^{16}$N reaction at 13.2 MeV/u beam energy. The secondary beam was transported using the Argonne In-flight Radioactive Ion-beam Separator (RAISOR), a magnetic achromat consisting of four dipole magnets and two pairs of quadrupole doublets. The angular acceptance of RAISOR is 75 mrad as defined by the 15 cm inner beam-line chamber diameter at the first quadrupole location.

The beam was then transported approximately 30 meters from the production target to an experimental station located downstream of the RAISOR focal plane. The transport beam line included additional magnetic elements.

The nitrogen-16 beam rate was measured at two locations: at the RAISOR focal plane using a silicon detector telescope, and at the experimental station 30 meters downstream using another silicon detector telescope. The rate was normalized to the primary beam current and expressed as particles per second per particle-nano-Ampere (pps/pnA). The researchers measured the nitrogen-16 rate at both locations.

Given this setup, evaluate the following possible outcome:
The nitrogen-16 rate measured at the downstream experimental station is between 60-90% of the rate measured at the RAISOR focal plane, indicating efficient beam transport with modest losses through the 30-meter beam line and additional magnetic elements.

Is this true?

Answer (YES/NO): NO